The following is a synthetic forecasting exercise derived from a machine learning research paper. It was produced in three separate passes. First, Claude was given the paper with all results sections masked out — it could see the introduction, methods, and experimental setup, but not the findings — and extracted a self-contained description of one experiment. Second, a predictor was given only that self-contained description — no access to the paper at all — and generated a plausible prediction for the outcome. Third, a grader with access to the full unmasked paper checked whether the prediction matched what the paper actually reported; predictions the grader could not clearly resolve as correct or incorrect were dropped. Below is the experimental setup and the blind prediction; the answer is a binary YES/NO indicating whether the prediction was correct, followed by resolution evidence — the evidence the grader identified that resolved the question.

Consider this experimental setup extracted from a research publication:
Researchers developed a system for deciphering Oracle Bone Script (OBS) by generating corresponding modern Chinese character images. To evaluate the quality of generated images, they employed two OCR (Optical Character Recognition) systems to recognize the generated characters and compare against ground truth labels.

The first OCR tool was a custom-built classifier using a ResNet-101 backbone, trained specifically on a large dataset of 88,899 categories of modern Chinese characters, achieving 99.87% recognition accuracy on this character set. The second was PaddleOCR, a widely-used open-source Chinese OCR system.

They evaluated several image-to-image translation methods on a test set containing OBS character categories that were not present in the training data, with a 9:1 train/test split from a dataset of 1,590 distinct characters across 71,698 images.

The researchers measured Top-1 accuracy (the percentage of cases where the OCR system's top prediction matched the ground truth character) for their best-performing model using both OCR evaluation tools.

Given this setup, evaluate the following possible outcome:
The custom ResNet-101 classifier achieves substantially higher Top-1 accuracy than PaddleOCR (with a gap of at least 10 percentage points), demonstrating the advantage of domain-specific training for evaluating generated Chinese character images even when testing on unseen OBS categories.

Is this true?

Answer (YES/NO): YES